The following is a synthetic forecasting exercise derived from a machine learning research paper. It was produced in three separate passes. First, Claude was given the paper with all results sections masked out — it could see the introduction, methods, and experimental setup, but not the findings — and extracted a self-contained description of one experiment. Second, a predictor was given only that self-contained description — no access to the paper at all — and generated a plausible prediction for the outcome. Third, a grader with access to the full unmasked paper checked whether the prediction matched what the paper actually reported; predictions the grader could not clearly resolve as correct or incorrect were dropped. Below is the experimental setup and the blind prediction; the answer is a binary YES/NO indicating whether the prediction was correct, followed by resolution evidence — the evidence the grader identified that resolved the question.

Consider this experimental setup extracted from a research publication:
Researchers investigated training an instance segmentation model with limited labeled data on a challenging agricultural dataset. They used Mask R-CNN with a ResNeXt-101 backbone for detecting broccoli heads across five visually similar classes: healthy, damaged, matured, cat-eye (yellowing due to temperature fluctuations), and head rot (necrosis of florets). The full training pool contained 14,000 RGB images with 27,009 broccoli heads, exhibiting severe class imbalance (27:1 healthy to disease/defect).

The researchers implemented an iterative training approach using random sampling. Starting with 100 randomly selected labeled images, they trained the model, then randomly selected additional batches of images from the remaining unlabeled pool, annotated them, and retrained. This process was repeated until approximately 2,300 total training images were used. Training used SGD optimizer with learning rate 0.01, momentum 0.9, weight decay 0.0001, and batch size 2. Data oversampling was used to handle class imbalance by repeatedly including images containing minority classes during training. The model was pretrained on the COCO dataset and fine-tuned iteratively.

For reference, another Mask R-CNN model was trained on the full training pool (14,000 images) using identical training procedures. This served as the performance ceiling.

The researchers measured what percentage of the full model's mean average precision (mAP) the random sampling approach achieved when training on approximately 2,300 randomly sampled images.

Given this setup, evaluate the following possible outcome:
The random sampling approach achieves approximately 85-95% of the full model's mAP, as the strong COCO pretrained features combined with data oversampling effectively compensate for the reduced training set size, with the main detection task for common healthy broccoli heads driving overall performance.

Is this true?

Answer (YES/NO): NO